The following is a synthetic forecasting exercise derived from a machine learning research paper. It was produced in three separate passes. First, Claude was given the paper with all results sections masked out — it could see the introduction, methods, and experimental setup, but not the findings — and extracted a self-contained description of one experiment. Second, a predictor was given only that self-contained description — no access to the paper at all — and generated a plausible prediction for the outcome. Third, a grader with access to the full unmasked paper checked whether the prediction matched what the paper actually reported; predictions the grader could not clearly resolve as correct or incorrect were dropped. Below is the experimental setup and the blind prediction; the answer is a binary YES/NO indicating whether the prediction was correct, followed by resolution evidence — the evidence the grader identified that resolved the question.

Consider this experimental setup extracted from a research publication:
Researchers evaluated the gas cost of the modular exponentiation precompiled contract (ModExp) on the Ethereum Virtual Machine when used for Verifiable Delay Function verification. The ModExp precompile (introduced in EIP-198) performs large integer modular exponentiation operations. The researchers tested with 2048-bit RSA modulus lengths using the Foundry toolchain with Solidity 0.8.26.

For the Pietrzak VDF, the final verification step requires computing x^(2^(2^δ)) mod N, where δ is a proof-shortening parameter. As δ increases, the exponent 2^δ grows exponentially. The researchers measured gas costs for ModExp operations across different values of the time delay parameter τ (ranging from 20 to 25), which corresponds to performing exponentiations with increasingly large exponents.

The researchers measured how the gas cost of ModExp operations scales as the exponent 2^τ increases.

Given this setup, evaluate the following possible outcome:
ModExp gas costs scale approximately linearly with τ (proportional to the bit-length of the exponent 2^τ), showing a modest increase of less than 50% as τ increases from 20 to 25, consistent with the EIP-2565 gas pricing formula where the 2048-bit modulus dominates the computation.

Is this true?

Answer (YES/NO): NO